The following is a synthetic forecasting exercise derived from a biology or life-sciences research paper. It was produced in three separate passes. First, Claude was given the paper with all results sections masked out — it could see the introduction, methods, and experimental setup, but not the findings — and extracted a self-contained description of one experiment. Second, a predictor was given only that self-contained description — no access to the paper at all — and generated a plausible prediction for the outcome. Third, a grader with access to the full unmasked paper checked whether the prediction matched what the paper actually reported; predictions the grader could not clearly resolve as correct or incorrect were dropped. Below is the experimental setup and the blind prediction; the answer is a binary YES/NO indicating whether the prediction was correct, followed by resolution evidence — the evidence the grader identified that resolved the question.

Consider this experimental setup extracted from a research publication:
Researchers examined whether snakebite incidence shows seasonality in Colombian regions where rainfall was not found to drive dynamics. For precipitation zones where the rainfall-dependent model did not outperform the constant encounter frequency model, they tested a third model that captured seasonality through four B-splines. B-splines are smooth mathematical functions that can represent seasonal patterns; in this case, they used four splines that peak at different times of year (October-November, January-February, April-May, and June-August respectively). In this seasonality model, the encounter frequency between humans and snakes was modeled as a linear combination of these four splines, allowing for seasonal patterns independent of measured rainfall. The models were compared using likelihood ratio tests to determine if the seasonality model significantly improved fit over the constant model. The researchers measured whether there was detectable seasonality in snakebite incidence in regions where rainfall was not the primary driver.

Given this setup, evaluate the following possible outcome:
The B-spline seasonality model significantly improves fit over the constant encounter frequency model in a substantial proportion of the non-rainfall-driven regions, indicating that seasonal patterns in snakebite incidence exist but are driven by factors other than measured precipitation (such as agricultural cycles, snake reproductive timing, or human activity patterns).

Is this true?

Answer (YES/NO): NO